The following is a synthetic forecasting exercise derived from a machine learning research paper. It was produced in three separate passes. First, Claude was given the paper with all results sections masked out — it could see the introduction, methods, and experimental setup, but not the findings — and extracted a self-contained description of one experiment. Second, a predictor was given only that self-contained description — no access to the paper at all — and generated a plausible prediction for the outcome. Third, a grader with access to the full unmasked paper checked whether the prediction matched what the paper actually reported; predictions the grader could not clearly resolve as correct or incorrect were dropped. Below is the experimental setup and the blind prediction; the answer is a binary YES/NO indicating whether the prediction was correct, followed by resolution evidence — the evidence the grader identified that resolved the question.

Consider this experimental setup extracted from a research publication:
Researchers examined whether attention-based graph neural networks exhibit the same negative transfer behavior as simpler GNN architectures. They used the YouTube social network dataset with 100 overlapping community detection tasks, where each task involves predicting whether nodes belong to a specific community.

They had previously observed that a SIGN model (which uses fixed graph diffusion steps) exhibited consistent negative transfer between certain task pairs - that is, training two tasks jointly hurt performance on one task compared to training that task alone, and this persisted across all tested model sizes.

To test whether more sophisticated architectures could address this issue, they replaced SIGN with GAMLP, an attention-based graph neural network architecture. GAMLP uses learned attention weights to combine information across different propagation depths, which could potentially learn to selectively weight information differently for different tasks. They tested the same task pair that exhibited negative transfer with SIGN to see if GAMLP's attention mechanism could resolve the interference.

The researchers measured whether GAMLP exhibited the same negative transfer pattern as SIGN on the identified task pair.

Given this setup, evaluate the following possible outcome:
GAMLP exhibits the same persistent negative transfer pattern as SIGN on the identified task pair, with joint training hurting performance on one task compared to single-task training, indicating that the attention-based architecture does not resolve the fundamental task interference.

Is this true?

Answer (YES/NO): YES